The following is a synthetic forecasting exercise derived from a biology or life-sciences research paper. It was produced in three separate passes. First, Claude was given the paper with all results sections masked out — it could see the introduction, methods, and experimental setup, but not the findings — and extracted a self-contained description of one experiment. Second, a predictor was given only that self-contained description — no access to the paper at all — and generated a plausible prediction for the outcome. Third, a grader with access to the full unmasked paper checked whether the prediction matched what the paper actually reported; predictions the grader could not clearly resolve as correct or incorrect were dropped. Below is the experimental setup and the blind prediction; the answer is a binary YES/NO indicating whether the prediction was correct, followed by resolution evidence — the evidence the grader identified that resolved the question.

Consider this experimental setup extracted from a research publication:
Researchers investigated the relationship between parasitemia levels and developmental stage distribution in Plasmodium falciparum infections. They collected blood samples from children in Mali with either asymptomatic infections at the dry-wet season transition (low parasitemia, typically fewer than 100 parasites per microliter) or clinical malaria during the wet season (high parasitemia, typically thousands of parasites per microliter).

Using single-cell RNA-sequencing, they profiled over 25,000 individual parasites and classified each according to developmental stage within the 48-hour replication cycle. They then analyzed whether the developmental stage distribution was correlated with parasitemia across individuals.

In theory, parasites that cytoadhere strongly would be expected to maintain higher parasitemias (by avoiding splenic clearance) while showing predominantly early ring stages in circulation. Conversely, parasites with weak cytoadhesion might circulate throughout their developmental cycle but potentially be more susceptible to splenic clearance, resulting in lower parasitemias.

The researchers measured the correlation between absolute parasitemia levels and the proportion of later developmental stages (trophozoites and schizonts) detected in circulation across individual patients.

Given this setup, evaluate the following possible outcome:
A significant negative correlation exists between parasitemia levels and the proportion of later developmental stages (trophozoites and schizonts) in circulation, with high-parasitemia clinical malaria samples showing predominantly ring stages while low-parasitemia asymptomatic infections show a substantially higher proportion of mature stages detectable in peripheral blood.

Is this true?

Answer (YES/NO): YES